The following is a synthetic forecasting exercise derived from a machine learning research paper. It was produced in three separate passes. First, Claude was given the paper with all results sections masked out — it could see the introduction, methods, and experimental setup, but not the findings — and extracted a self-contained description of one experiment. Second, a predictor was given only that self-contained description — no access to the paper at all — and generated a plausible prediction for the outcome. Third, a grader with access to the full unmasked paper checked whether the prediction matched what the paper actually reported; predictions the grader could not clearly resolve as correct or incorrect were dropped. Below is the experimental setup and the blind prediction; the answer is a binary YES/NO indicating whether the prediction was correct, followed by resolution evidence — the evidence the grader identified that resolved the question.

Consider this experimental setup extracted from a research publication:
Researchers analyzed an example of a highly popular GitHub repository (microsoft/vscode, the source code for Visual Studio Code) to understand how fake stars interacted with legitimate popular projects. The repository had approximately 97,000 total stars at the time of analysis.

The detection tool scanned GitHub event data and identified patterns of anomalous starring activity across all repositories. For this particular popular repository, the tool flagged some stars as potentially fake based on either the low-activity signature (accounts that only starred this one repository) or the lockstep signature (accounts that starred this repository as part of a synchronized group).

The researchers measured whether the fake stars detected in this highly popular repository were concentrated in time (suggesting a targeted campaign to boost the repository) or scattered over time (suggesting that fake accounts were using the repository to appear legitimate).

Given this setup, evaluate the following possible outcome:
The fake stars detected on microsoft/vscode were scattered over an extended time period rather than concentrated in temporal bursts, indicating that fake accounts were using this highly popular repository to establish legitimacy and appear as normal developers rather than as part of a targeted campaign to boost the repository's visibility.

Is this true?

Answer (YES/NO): YES